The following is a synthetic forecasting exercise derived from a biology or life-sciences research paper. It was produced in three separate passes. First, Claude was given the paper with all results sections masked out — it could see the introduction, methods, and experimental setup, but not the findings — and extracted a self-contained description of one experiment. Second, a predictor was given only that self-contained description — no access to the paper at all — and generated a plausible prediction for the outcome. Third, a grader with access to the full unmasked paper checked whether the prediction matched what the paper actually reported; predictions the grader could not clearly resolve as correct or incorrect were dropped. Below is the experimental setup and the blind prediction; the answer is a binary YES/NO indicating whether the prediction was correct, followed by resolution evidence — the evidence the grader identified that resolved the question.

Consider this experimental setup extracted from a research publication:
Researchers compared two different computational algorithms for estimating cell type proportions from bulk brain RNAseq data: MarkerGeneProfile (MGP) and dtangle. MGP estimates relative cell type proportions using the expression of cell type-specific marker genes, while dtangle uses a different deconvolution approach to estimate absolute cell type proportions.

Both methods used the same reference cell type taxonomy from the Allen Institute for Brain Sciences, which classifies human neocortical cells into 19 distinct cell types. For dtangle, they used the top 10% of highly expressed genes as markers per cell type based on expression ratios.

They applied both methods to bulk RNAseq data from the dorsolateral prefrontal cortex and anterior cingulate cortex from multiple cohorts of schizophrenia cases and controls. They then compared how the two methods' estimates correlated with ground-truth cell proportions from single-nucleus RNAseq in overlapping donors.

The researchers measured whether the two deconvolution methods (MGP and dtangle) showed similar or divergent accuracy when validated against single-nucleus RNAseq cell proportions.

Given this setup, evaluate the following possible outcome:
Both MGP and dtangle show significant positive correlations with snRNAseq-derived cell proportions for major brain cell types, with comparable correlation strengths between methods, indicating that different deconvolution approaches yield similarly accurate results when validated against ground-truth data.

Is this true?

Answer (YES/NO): YES